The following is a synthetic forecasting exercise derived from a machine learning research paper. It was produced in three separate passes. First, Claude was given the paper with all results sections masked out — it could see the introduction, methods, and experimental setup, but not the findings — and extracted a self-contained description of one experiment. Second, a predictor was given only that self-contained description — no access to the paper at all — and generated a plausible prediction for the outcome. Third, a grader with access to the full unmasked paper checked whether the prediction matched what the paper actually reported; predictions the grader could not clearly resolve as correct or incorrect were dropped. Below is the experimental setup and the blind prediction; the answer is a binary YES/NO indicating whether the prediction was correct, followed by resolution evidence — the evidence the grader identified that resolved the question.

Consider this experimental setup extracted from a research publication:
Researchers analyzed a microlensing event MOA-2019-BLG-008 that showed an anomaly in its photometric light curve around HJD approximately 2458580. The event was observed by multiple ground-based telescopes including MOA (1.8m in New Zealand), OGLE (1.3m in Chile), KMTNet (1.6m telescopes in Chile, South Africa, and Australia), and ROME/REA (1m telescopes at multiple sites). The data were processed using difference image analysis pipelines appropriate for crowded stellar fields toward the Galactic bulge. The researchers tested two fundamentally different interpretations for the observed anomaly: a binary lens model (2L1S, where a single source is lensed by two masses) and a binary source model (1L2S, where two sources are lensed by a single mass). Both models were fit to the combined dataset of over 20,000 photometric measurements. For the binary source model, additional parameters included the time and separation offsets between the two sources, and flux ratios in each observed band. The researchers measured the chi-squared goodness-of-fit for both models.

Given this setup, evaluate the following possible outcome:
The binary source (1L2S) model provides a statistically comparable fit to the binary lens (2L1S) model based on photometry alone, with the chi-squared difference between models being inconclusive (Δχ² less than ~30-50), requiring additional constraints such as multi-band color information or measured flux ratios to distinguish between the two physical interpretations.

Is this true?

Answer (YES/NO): NO